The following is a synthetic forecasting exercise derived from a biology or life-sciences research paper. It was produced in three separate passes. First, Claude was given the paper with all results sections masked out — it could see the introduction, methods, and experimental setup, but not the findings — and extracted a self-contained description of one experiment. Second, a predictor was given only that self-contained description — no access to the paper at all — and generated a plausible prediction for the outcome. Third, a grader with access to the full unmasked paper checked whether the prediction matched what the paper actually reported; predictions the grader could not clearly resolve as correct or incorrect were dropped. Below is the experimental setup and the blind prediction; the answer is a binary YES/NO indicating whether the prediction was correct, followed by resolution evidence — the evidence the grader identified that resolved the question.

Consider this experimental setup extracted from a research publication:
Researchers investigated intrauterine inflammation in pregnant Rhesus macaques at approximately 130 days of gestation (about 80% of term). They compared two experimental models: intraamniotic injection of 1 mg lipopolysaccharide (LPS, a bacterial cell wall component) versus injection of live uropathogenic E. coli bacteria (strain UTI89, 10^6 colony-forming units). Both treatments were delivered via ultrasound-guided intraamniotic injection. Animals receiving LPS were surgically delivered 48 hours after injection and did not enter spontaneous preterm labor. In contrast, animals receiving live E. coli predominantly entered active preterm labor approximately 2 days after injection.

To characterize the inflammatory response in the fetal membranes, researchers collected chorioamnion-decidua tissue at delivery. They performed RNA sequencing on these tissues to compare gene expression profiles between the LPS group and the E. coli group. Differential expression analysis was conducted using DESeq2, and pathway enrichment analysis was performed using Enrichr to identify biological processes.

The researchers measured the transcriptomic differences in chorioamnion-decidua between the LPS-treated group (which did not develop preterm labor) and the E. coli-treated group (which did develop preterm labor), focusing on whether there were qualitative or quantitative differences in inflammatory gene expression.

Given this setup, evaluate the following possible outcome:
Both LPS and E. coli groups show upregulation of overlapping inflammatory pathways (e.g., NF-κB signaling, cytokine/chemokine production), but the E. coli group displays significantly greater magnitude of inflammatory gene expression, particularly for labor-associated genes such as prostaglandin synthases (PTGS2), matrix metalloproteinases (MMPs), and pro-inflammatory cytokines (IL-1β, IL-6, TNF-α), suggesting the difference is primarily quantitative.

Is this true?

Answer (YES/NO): NO